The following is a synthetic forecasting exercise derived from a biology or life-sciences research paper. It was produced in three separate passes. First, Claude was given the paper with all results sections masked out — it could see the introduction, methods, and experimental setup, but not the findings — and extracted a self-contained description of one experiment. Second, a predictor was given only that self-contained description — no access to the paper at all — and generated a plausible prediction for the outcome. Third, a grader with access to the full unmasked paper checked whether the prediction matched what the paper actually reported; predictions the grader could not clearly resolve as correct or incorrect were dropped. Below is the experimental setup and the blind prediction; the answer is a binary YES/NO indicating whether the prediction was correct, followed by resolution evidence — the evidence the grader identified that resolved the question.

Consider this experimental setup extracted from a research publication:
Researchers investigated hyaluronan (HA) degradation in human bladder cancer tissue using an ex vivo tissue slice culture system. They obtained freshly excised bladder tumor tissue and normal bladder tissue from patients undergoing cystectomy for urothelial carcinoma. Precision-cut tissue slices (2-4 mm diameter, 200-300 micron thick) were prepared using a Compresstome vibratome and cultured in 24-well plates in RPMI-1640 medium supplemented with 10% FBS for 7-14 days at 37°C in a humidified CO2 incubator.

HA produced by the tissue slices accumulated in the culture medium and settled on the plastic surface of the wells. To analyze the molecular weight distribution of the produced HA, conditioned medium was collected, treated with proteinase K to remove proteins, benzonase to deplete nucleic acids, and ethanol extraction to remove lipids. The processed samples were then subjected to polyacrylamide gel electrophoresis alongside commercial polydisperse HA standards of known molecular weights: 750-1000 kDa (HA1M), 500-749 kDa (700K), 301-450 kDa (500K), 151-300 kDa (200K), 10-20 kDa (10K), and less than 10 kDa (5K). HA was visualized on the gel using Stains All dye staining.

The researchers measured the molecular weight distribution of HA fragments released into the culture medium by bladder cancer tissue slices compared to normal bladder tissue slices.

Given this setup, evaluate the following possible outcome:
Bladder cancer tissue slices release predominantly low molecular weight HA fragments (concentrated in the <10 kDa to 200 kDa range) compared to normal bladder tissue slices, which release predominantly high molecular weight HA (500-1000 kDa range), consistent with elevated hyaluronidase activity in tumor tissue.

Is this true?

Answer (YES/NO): NO